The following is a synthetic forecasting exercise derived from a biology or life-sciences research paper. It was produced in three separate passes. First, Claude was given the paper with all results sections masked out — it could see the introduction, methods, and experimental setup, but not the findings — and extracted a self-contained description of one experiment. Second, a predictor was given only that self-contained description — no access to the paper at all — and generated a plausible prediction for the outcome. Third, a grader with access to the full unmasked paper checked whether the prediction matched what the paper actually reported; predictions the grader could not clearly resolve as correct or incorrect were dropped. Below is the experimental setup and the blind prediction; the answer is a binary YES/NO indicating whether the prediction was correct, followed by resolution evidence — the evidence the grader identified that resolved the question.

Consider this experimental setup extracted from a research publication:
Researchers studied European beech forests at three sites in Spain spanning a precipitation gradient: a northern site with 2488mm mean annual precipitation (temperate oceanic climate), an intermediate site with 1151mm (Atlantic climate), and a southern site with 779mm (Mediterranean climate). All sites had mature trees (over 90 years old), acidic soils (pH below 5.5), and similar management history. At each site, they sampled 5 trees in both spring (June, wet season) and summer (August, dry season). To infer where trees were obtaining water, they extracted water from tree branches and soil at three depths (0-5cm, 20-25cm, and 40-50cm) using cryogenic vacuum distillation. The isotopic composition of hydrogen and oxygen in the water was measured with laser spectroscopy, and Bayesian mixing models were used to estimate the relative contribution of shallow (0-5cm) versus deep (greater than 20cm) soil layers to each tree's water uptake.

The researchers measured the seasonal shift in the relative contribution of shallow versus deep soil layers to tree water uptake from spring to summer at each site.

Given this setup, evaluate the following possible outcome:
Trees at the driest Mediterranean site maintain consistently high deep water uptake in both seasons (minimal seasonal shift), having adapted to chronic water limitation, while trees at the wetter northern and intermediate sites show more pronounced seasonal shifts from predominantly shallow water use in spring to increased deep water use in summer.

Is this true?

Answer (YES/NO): NO